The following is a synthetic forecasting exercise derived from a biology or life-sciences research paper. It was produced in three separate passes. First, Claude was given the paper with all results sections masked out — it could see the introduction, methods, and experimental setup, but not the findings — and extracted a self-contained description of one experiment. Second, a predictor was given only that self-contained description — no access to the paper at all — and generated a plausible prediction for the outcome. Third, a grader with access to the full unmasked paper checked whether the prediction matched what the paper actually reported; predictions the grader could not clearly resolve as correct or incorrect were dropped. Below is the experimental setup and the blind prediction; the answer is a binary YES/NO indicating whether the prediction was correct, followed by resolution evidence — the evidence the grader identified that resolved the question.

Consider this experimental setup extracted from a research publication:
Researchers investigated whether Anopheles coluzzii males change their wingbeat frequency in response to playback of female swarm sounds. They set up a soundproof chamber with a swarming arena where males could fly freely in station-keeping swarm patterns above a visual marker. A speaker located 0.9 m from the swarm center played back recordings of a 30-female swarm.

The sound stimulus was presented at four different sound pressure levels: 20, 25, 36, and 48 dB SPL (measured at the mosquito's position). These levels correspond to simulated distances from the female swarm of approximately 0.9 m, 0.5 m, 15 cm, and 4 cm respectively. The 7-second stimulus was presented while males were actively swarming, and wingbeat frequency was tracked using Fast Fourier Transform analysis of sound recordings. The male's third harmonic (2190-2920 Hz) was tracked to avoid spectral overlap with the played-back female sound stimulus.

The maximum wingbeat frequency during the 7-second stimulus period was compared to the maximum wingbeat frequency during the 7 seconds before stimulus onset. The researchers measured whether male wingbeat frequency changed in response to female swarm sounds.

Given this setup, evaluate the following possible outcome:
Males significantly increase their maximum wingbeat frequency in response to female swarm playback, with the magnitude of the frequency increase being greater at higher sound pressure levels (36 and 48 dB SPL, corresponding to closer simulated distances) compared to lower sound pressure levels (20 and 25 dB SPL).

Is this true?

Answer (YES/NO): YES